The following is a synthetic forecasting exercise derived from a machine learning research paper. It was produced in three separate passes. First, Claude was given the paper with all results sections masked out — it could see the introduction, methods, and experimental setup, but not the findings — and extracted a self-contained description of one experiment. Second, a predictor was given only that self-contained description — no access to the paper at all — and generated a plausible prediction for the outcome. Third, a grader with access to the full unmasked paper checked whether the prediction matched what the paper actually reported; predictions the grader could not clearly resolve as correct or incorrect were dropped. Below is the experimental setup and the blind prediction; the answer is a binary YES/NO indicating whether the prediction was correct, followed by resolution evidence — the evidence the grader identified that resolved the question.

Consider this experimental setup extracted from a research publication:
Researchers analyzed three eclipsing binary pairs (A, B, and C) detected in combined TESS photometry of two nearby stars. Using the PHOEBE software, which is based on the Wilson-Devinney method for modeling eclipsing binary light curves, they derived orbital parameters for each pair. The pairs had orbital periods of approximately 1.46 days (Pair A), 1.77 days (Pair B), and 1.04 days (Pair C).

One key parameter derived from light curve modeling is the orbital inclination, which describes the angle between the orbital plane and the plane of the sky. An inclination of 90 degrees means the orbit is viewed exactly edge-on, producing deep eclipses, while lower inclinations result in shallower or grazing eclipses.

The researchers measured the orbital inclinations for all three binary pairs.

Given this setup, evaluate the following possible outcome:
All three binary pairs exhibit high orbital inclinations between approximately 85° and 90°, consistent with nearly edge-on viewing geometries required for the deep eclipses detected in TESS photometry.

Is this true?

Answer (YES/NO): NO